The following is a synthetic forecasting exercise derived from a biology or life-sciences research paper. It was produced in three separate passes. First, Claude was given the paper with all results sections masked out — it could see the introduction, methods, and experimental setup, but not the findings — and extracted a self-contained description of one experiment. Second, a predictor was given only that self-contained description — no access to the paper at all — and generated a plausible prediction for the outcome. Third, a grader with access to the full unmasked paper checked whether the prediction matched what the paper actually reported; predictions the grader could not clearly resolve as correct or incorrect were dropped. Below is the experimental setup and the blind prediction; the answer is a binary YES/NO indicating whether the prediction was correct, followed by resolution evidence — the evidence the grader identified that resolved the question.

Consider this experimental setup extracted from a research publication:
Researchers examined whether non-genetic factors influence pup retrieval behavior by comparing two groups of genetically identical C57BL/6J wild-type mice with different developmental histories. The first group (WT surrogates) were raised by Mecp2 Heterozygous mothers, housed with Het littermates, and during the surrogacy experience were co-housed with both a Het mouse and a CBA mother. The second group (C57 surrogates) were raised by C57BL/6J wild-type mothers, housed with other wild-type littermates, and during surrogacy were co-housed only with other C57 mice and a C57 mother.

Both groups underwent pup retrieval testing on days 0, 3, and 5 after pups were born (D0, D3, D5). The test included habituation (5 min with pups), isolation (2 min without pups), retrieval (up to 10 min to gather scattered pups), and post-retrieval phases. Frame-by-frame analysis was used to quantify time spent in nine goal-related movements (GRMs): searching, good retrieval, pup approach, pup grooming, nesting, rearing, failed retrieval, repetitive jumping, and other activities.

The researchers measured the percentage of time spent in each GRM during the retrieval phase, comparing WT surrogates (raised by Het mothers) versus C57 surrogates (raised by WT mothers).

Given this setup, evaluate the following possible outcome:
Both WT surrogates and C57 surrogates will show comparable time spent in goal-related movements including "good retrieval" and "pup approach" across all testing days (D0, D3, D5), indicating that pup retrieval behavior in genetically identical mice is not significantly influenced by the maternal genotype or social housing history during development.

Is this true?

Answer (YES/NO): NO